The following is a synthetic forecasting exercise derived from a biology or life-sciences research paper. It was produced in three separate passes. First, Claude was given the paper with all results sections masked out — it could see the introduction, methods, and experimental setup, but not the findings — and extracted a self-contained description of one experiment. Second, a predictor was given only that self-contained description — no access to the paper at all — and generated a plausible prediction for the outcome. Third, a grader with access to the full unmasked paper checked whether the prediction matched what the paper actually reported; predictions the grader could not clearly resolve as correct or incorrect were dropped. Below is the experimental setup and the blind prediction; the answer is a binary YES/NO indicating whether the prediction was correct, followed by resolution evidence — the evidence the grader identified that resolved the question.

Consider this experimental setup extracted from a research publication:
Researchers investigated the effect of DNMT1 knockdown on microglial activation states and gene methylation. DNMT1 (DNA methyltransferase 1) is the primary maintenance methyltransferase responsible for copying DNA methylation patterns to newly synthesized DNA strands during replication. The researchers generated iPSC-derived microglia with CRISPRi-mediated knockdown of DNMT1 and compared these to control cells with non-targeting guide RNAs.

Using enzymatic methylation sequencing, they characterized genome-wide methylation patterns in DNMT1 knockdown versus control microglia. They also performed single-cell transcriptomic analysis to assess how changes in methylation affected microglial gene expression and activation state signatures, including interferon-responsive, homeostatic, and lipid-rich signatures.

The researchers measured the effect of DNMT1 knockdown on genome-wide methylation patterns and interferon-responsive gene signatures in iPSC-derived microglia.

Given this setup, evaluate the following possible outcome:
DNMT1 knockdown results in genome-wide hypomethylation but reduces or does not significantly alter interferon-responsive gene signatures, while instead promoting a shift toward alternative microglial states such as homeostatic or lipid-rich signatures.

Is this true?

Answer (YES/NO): YES